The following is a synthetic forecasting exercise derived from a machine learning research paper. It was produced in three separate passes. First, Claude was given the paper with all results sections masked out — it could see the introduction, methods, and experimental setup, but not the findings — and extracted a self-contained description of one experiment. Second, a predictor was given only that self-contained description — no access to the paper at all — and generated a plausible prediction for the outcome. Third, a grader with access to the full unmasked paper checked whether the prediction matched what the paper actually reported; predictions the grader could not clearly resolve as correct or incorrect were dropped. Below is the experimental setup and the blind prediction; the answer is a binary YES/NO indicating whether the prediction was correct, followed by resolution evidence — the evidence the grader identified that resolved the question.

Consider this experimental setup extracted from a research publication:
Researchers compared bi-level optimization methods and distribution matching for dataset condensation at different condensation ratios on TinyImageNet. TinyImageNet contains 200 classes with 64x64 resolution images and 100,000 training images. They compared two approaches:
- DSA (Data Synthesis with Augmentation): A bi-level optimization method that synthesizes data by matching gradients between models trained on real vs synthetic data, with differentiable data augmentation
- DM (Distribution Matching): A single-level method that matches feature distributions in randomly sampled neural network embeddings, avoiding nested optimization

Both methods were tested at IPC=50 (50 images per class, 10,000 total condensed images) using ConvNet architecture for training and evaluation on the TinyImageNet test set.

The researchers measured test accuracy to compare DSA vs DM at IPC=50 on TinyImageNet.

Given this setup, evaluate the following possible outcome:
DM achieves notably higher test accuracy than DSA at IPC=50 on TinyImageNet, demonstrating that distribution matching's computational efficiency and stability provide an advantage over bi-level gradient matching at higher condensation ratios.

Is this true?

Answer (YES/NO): YES